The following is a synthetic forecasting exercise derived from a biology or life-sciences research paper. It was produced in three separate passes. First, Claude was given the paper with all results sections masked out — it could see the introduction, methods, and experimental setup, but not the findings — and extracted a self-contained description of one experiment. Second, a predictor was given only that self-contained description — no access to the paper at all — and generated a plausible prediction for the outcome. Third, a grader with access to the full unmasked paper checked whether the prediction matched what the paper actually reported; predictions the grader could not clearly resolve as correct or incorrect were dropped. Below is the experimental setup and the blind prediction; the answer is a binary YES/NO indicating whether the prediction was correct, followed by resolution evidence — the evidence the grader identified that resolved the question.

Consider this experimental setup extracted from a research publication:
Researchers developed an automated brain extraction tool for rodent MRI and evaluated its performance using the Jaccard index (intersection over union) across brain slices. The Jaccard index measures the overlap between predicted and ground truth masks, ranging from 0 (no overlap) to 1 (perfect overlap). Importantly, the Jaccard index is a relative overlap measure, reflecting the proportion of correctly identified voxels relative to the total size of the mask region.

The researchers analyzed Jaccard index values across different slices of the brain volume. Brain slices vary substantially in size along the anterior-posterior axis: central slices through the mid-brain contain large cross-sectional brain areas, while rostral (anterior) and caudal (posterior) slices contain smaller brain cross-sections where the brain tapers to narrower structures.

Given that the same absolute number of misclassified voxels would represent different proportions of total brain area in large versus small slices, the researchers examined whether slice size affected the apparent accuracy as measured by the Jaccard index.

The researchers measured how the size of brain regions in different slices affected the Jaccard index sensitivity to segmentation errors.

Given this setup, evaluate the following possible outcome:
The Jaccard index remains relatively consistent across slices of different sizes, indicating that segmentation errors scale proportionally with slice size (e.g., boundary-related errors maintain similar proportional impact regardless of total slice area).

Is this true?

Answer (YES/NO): NO